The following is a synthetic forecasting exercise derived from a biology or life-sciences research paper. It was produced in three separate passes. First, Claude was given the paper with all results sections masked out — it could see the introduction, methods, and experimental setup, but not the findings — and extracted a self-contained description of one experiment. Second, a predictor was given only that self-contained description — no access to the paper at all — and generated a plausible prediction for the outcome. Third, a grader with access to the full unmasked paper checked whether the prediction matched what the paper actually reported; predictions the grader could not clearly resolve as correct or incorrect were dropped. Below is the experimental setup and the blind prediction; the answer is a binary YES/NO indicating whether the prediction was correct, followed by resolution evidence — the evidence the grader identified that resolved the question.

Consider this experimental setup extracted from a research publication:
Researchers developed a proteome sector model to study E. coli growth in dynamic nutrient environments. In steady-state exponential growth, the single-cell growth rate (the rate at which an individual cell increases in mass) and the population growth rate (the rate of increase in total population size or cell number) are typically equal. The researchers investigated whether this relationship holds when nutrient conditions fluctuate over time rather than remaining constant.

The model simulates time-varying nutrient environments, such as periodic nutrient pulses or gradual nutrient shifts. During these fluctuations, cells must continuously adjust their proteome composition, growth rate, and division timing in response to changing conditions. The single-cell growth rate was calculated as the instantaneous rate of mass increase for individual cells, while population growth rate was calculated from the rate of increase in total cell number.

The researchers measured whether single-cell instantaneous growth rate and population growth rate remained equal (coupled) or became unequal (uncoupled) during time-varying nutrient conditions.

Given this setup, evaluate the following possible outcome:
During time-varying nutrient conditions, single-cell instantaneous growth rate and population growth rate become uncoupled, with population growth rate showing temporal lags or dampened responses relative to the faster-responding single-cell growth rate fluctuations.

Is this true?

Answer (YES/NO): NO